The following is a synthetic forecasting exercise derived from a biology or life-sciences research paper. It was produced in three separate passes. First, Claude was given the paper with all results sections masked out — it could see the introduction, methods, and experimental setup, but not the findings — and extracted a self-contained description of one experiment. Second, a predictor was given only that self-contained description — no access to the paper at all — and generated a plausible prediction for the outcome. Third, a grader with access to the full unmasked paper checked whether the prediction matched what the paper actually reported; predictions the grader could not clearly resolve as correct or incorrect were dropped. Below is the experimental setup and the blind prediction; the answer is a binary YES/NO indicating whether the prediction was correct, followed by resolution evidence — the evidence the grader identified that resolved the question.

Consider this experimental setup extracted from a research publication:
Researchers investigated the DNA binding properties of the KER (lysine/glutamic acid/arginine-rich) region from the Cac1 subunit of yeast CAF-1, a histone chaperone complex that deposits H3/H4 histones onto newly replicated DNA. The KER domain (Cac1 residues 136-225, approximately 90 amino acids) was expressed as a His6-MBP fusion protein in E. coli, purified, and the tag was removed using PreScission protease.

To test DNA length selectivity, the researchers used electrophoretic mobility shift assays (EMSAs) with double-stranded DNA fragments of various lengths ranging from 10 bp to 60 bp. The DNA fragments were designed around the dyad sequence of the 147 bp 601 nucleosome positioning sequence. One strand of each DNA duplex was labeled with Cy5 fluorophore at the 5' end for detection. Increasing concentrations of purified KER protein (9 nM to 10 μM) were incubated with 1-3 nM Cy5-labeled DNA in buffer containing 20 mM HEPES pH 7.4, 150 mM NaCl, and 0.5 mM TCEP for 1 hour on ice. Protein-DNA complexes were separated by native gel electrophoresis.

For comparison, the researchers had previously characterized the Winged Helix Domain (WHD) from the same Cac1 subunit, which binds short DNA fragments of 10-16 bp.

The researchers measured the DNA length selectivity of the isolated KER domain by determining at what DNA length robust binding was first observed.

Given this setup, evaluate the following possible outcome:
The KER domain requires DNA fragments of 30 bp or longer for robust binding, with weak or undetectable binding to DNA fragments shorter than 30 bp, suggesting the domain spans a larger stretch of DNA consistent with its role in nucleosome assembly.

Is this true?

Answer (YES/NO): NO